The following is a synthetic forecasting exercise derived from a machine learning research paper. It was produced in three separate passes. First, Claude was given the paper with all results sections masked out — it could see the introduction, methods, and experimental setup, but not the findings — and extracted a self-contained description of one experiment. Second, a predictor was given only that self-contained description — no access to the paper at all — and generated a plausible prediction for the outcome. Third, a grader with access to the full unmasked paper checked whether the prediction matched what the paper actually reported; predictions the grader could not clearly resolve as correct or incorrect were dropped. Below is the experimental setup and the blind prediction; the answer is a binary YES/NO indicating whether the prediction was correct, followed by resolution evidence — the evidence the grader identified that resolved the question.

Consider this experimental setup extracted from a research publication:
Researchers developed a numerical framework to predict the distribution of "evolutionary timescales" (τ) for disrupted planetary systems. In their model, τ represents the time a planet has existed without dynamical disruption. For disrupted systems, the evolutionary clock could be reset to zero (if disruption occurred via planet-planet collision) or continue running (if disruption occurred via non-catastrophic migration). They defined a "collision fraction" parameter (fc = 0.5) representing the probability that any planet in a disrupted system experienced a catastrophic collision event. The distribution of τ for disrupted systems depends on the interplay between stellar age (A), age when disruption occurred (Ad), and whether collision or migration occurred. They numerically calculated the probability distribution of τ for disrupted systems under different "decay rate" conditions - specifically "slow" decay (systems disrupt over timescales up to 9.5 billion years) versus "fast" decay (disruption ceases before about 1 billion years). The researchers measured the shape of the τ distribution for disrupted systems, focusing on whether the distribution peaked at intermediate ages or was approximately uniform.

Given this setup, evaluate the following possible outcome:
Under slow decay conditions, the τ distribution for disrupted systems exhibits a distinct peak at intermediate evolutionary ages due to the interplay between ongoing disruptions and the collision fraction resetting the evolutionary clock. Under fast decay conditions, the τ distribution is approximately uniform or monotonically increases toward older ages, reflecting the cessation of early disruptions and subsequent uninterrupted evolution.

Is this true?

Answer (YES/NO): YES